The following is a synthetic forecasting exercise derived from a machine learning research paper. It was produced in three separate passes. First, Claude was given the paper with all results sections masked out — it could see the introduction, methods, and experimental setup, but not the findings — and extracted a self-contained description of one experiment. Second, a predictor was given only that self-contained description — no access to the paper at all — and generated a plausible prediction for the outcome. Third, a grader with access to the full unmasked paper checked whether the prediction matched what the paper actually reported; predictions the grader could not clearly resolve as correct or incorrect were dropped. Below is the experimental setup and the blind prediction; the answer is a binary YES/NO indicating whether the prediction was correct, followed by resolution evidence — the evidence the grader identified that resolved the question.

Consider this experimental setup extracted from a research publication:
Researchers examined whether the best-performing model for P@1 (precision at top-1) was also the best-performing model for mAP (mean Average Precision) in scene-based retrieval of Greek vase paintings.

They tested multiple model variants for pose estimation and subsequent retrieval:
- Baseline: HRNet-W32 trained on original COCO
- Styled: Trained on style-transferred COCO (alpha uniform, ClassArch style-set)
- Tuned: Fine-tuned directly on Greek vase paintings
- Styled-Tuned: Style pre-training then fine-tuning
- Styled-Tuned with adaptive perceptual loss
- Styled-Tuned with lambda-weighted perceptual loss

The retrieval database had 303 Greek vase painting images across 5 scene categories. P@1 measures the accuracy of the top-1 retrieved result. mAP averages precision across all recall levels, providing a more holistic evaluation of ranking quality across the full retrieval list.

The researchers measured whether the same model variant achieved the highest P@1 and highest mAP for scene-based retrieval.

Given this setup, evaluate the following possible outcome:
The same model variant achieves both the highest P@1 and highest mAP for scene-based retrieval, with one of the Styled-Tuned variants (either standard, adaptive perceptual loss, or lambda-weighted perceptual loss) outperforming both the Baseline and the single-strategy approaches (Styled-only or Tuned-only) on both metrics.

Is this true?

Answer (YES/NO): YES